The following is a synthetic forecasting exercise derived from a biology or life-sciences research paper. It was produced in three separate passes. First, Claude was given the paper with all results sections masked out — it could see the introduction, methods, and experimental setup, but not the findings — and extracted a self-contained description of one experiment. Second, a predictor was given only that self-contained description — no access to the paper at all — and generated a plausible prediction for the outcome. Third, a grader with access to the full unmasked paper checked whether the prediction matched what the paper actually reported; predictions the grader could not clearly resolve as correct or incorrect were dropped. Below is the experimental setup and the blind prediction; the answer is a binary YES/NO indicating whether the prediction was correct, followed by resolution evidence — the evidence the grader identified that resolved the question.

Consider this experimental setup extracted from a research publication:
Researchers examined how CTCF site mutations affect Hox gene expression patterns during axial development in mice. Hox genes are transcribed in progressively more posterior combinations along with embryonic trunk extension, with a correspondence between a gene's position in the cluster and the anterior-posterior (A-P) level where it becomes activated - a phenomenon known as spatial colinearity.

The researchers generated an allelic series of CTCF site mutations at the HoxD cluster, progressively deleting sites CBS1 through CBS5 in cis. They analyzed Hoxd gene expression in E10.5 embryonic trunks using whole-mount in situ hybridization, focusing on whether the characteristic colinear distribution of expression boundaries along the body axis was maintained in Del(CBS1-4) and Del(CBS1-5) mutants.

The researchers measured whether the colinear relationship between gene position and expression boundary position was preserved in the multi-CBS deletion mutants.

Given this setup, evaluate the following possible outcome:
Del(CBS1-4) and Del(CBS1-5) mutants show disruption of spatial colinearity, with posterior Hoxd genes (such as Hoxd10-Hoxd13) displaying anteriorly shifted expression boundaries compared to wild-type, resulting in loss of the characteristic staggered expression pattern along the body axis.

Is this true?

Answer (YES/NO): NO